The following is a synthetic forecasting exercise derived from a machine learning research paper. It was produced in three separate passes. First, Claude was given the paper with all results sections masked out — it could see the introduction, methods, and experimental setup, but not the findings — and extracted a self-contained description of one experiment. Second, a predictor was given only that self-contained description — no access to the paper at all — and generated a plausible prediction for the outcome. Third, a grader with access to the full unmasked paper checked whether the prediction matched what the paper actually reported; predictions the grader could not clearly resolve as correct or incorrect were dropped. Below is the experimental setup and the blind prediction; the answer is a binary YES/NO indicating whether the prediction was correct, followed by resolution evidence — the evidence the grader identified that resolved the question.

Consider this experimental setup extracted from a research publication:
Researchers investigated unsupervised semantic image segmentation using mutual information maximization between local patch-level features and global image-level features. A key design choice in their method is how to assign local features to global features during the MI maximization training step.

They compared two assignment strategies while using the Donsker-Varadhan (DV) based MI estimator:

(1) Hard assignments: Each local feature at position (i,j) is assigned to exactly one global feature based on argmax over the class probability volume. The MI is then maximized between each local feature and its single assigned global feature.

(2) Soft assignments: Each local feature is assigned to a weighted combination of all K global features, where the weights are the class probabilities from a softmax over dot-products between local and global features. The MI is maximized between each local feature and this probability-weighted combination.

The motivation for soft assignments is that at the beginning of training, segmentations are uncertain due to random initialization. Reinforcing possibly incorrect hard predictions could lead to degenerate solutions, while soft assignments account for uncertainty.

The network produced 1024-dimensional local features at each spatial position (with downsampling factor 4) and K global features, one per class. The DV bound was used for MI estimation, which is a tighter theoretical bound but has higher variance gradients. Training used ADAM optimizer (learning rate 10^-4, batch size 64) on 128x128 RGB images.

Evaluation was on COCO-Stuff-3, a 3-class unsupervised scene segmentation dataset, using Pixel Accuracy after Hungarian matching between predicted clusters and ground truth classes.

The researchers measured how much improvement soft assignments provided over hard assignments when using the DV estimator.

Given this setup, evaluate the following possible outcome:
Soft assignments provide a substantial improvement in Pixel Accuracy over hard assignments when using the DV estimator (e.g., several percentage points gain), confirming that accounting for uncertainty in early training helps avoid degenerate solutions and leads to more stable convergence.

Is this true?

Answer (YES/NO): NO